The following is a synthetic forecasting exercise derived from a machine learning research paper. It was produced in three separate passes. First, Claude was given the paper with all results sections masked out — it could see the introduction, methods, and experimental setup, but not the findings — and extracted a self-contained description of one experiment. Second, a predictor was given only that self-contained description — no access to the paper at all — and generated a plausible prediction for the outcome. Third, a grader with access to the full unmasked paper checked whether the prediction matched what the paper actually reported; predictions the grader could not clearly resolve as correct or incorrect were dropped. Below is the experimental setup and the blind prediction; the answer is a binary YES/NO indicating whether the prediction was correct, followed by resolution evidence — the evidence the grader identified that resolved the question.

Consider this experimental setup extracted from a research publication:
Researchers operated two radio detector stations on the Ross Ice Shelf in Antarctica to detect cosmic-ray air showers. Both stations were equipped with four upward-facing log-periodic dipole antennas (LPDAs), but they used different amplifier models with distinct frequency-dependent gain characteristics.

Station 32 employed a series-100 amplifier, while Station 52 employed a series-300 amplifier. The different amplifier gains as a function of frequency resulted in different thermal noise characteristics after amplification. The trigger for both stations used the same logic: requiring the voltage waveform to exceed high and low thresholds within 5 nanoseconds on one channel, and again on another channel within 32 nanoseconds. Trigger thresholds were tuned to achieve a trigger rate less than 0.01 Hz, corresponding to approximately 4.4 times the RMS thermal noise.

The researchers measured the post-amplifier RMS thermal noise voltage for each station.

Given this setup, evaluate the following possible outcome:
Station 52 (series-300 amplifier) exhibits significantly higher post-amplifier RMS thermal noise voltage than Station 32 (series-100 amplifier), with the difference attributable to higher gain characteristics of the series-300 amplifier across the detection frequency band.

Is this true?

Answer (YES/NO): NO